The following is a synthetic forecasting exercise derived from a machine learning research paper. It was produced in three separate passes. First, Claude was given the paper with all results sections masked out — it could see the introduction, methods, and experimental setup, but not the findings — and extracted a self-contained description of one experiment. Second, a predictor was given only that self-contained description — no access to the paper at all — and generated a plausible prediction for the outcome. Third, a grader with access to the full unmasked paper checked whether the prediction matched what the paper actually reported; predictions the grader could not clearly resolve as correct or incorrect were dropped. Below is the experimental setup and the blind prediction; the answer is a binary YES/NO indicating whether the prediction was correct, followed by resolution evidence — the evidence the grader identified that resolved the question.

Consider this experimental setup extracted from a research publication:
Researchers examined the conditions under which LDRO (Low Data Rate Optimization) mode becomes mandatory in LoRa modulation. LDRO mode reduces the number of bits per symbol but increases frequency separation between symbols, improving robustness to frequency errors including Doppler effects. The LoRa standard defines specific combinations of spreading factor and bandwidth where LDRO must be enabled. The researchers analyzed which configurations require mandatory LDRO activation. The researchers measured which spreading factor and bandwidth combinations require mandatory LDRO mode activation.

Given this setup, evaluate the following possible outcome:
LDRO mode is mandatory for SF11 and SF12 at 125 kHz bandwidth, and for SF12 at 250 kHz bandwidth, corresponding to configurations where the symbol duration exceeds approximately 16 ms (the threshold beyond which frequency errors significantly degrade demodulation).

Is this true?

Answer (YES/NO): NO